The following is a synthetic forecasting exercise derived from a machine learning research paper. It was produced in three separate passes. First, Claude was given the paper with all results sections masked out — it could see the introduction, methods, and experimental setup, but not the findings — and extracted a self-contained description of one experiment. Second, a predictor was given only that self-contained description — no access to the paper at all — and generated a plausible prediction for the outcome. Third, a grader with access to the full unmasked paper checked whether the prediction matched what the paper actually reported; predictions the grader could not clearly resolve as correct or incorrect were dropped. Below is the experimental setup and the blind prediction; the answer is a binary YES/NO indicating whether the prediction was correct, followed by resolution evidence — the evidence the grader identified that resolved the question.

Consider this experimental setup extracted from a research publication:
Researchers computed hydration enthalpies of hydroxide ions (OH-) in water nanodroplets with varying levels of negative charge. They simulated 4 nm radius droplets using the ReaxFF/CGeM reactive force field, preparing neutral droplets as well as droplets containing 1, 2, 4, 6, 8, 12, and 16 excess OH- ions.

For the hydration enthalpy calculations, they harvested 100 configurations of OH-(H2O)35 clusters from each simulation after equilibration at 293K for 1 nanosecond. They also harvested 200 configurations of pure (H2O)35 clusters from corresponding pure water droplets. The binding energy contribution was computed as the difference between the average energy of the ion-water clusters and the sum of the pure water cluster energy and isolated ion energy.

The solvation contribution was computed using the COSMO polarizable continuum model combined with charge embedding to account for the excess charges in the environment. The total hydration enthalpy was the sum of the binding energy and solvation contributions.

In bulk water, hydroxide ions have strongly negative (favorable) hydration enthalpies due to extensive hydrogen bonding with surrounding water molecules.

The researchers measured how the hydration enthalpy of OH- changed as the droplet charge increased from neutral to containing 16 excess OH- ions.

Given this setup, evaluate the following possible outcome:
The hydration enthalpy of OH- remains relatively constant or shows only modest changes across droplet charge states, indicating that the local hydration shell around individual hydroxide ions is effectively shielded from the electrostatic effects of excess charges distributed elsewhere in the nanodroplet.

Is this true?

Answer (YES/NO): NO